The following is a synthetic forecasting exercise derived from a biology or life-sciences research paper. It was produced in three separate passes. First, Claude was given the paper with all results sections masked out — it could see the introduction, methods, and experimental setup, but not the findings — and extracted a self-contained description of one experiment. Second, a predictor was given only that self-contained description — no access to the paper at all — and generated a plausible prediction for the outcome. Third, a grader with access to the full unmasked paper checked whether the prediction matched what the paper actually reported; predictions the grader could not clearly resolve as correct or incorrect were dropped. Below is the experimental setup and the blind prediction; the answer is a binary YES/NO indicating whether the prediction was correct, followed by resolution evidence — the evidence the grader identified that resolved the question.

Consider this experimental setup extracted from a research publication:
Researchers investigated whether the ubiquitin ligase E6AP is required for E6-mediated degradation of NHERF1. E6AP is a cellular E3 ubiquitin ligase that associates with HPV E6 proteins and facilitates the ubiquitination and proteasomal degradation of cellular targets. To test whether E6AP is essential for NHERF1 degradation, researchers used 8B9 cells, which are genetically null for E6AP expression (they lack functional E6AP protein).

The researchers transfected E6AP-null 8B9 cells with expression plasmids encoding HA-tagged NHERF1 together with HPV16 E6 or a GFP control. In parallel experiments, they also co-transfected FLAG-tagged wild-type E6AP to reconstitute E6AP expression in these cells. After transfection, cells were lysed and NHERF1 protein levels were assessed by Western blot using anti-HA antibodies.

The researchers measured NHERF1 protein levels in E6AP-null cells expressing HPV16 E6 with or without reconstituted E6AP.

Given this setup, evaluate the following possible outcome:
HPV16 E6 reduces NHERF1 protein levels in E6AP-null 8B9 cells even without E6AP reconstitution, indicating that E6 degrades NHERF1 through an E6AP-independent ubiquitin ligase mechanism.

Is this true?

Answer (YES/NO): NO